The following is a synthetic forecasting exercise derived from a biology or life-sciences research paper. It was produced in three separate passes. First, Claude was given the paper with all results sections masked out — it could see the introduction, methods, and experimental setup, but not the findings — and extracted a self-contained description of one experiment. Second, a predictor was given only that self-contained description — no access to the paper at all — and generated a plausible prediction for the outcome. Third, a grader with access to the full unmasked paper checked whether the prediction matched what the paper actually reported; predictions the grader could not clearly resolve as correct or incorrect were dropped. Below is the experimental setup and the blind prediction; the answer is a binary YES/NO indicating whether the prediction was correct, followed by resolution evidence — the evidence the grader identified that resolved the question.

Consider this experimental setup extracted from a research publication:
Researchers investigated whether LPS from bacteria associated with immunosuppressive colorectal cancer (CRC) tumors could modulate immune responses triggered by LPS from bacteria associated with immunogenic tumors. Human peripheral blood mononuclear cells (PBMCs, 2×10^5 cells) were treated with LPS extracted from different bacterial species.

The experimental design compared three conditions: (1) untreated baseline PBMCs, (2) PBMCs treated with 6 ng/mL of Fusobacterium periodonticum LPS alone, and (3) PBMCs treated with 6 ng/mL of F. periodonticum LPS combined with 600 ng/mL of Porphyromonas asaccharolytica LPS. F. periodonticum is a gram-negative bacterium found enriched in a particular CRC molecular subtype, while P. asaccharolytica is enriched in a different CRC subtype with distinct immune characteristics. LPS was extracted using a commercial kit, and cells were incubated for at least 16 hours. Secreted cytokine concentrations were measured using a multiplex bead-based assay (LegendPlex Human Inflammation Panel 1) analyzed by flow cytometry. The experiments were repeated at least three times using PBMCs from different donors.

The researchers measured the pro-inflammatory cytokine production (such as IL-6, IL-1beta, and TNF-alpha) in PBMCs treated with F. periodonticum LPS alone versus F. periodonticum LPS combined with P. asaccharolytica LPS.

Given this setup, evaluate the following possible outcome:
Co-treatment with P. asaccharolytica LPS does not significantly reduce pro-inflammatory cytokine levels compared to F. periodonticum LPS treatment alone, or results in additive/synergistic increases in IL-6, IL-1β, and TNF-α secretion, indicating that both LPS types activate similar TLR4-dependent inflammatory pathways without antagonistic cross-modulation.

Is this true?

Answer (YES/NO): NO